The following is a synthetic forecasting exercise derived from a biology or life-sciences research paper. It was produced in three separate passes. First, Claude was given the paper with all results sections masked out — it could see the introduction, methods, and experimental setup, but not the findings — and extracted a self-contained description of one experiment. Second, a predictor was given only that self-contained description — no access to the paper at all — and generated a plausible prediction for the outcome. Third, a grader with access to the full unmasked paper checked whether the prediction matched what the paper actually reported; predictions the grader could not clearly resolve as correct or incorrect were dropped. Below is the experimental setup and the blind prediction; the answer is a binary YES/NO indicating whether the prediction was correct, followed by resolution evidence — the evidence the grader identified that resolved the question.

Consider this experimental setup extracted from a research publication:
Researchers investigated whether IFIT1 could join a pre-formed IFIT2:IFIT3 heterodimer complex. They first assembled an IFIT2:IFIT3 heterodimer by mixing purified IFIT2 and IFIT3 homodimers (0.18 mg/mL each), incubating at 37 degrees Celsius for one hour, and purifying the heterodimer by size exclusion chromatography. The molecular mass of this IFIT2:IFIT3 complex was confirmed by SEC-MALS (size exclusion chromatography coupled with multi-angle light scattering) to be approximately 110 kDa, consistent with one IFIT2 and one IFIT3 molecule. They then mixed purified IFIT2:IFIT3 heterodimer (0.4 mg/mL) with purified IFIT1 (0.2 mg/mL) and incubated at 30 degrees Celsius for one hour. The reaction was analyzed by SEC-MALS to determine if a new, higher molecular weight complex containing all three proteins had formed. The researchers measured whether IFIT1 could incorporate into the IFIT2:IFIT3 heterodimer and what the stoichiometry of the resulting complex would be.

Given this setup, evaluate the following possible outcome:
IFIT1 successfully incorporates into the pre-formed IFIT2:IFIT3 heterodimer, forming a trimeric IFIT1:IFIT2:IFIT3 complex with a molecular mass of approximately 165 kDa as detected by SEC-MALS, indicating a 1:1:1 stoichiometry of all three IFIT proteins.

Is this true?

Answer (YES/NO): YES